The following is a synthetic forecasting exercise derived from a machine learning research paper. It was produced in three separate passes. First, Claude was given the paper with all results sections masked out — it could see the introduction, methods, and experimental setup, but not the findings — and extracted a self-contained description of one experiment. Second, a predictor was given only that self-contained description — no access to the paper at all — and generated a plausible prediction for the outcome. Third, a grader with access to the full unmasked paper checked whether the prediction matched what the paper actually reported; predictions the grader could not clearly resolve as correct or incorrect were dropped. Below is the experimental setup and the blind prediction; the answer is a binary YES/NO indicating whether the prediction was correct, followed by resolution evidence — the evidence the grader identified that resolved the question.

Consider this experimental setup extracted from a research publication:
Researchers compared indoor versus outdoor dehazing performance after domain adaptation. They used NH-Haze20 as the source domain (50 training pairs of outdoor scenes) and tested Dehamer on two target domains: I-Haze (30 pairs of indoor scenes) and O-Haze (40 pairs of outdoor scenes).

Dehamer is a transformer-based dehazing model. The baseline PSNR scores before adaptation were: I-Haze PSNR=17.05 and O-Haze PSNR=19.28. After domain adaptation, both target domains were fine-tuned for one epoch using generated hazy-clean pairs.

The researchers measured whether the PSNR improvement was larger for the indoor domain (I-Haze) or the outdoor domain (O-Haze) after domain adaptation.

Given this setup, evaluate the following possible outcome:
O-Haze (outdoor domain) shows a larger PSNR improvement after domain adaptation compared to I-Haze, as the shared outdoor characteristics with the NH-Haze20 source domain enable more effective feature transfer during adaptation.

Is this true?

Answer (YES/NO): YES